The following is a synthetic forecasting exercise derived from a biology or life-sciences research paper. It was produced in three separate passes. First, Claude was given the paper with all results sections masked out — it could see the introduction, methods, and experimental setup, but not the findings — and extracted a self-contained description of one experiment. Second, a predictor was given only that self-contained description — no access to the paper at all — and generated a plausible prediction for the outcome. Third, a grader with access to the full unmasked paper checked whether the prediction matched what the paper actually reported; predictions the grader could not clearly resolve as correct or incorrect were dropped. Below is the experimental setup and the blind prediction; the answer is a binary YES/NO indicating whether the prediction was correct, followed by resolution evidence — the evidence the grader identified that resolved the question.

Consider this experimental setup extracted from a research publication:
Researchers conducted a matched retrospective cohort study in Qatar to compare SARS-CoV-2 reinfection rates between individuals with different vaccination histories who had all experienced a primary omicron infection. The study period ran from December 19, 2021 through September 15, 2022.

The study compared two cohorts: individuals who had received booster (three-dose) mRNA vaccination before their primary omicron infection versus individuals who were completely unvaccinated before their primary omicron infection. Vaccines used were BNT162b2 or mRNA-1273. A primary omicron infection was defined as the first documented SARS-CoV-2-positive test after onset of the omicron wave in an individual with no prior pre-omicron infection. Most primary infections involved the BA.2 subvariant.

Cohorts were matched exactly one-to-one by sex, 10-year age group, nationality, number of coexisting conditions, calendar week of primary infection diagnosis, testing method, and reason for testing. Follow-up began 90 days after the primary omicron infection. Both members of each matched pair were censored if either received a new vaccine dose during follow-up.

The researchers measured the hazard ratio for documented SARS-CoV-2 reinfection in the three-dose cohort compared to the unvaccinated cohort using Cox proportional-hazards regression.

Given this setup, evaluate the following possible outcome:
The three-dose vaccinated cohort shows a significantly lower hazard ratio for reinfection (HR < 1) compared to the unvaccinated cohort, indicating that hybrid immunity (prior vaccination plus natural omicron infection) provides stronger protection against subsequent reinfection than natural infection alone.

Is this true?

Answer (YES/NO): YES